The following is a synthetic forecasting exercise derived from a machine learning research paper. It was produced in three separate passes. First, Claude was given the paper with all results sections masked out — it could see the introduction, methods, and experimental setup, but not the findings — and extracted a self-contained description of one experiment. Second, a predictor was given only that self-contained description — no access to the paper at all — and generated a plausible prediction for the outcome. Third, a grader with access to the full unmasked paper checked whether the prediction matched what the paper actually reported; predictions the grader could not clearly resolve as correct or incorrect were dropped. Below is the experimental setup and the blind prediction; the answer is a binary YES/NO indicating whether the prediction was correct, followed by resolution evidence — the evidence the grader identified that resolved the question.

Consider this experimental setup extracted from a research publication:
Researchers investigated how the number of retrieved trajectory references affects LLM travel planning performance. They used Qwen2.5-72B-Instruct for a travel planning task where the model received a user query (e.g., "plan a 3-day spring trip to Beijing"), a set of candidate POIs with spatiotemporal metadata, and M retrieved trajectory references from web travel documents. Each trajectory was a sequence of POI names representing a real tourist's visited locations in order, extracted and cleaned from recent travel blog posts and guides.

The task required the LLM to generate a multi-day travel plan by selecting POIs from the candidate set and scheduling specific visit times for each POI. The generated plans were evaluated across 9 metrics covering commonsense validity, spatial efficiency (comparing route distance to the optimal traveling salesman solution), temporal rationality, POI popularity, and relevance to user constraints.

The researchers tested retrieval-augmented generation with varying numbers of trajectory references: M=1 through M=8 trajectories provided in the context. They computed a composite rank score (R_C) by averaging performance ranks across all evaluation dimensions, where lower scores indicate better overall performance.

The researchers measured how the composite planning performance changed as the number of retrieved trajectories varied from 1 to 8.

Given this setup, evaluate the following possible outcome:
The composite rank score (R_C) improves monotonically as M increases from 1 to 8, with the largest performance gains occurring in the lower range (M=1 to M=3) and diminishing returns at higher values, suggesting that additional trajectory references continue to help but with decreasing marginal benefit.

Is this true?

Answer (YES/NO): NO